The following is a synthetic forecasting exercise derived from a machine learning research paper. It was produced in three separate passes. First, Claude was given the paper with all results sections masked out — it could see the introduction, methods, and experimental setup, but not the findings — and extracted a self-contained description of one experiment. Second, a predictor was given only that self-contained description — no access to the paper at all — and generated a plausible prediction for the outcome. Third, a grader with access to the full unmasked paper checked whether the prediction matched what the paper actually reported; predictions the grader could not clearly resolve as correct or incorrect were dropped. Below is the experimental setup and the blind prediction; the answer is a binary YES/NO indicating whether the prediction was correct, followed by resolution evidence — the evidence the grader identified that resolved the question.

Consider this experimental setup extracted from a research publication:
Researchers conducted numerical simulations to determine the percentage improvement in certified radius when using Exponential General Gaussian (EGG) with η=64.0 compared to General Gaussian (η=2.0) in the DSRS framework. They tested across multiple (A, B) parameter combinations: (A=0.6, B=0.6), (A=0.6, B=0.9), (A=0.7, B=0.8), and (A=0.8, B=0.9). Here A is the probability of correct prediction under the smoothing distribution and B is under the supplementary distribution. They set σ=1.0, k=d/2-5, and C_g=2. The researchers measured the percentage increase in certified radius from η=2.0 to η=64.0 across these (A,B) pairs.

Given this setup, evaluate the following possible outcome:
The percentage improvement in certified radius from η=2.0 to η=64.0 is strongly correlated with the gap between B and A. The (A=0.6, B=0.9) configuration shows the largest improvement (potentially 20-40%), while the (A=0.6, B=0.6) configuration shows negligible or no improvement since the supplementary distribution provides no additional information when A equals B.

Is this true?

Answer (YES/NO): NO